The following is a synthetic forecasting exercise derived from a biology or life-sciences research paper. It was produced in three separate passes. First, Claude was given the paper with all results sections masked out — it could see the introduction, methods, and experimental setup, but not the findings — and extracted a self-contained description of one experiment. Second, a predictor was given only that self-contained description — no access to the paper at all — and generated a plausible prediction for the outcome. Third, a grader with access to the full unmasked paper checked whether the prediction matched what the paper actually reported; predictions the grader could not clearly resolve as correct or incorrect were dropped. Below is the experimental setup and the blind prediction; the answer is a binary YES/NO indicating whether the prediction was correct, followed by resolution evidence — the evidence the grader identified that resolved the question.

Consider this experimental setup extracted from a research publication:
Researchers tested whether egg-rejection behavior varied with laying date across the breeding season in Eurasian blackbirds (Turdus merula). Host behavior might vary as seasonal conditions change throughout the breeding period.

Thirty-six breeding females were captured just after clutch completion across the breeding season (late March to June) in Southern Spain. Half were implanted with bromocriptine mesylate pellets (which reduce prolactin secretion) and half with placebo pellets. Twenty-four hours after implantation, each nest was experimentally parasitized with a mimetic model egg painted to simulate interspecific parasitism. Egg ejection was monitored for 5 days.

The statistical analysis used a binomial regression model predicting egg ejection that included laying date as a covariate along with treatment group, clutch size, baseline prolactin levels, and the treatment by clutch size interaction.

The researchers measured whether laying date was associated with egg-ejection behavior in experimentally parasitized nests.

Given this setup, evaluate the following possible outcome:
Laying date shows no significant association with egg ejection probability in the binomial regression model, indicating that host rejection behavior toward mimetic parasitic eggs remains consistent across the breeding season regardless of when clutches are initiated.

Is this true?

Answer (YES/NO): YES